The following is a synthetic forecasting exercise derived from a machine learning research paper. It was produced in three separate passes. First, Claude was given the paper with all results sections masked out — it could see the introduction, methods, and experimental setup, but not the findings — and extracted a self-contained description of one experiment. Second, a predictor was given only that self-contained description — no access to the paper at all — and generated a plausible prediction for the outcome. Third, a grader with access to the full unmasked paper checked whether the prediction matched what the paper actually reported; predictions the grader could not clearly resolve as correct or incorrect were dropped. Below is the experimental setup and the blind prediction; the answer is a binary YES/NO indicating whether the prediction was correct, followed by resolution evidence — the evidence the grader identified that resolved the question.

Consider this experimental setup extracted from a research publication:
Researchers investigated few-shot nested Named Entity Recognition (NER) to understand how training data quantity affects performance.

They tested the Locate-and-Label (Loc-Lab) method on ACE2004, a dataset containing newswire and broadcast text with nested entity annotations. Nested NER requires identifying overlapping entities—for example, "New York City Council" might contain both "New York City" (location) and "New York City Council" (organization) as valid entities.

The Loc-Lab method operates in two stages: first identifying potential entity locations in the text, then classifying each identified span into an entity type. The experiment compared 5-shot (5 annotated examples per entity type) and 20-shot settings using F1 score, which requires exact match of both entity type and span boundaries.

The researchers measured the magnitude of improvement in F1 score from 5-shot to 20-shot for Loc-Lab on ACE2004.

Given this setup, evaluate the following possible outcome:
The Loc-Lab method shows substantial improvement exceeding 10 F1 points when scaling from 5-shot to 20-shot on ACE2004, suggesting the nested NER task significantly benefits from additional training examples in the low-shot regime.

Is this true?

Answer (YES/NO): YES